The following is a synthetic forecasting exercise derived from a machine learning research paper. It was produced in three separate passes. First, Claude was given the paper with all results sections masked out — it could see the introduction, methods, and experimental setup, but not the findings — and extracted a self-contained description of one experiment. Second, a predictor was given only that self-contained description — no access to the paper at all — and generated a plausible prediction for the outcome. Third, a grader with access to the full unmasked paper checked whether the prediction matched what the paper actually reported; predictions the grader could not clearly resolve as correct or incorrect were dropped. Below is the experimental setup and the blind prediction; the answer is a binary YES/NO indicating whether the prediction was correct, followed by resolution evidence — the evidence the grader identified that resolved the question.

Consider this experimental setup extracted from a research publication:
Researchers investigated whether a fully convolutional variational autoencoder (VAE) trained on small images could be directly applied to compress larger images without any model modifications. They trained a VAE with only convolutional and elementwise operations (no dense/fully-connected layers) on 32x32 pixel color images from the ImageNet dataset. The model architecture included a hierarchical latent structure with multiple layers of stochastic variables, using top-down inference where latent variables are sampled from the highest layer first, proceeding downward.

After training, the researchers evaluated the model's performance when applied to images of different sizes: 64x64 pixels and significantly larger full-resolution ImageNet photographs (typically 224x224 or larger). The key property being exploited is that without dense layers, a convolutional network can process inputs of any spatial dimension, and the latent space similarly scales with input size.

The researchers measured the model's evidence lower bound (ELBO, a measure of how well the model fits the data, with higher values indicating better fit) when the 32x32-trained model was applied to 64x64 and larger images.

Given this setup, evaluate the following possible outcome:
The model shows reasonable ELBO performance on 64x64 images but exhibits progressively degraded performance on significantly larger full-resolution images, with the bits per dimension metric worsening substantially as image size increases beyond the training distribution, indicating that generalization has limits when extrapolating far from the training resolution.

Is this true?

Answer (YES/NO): NO